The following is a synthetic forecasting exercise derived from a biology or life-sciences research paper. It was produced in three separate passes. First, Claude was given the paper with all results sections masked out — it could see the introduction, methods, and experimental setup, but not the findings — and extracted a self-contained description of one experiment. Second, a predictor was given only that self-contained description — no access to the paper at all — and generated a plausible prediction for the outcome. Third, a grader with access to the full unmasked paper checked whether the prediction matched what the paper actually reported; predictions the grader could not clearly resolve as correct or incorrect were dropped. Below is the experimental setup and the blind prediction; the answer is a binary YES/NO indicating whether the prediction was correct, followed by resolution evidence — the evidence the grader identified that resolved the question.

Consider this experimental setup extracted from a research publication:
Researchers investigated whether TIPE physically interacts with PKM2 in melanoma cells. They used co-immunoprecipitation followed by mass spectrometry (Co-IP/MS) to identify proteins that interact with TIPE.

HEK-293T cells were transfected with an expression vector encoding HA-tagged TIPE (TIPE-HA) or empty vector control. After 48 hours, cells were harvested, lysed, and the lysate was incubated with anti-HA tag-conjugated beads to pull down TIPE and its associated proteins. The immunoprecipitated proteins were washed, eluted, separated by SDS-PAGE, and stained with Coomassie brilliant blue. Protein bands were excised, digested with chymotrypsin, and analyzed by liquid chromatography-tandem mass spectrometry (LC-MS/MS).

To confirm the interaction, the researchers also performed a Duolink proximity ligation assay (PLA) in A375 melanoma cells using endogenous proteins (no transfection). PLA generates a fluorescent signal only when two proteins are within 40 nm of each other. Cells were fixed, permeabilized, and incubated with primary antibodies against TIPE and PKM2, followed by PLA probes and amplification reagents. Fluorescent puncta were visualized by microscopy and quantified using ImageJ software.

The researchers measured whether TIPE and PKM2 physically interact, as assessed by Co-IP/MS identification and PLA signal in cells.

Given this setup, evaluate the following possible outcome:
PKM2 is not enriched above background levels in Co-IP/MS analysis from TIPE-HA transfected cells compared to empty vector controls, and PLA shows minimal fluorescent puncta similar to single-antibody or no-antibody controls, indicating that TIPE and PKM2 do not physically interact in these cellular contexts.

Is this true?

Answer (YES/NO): NO